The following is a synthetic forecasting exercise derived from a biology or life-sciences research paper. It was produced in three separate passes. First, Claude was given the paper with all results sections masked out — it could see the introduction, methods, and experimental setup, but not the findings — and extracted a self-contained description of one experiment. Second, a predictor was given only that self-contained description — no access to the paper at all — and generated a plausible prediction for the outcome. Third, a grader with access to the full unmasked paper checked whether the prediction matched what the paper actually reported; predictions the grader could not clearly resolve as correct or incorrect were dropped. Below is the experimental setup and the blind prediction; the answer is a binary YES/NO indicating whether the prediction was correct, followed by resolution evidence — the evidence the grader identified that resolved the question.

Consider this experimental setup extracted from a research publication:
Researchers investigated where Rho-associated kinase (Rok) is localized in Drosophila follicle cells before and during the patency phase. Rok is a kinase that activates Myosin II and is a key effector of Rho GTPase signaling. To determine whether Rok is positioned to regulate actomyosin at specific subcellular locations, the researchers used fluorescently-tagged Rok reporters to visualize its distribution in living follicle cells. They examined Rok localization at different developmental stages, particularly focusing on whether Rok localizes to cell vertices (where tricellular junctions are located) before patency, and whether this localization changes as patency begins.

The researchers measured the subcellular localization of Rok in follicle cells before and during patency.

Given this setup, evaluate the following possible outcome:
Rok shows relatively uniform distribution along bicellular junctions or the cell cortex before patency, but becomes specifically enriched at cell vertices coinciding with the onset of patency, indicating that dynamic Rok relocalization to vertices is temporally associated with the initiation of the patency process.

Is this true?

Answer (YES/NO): NO